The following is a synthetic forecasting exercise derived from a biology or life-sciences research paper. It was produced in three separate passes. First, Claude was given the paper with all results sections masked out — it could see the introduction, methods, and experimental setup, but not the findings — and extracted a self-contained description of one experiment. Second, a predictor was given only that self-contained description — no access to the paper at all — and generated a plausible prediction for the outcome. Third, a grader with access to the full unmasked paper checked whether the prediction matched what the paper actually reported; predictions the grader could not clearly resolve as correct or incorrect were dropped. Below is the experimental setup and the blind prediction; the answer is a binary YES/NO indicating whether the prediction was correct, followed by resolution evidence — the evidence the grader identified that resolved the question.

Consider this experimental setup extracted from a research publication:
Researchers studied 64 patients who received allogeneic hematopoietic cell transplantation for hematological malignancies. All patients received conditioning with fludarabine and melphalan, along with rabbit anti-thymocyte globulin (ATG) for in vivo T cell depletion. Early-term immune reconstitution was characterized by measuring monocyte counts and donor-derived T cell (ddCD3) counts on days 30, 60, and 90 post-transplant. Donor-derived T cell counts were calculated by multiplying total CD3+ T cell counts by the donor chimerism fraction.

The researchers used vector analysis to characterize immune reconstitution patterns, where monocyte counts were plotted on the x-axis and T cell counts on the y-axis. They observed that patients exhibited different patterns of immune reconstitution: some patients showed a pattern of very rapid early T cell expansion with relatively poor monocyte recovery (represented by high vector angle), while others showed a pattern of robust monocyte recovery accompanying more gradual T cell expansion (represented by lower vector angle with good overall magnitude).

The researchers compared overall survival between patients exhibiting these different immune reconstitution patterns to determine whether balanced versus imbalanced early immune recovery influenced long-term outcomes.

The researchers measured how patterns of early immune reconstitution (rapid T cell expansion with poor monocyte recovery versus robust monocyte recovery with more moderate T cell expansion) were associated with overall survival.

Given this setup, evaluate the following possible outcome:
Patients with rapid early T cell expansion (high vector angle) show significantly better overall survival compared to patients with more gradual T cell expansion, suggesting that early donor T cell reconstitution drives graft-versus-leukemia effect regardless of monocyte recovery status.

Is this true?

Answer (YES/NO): NO